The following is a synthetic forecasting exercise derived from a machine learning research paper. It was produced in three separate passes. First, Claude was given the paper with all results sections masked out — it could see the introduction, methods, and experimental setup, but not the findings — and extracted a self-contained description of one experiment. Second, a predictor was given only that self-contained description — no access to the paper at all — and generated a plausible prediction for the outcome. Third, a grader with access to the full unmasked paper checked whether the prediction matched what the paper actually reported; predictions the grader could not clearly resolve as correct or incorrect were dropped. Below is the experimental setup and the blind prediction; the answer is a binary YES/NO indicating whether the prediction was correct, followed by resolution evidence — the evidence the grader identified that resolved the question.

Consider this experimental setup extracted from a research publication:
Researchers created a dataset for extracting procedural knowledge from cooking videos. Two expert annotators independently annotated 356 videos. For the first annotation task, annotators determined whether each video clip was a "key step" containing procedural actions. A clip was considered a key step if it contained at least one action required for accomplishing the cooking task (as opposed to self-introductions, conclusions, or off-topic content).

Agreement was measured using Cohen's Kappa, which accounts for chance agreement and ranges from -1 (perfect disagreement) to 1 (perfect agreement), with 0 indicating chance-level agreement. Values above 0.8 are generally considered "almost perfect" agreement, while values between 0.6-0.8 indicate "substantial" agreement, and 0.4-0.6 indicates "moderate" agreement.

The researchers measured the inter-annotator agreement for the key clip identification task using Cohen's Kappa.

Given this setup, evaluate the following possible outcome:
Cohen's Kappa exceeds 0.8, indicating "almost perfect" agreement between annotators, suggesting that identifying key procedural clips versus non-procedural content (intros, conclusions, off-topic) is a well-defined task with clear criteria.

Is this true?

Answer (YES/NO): YES